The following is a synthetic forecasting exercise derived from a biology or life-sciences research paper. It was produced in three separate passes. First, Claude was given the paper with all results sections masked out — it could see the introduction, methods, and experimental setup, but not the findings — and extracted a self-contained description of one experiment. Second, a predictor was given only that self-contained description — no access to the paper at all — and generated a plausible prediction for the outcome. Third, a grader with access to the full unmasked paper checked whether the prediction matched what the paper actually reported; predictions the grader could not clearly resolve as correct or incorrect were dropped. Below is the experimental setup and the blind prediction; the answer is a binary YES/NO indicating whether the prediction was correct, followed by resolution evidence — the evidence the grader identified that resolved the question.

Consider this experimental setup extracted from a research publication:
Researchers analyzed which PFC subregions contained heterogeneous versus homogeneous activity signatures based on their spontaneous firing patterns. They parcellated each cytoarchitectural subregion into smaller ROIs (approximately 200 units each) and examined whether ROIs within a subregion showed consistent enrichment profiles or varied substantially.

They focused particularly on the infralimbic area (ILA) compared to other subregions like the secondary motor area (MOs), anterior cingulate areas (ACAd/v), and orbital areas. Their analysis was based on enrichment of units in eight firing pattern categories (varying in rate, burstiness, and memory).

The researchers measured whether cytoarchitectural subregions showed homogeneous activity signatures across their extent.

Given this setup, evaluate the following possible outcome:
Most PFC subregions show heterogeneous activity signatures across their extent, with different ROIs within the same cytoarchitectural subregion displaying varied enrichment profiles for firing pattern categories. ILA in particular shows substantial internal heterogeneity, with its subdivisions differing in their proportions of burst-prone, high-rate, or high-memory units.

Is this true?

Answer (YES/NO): NO